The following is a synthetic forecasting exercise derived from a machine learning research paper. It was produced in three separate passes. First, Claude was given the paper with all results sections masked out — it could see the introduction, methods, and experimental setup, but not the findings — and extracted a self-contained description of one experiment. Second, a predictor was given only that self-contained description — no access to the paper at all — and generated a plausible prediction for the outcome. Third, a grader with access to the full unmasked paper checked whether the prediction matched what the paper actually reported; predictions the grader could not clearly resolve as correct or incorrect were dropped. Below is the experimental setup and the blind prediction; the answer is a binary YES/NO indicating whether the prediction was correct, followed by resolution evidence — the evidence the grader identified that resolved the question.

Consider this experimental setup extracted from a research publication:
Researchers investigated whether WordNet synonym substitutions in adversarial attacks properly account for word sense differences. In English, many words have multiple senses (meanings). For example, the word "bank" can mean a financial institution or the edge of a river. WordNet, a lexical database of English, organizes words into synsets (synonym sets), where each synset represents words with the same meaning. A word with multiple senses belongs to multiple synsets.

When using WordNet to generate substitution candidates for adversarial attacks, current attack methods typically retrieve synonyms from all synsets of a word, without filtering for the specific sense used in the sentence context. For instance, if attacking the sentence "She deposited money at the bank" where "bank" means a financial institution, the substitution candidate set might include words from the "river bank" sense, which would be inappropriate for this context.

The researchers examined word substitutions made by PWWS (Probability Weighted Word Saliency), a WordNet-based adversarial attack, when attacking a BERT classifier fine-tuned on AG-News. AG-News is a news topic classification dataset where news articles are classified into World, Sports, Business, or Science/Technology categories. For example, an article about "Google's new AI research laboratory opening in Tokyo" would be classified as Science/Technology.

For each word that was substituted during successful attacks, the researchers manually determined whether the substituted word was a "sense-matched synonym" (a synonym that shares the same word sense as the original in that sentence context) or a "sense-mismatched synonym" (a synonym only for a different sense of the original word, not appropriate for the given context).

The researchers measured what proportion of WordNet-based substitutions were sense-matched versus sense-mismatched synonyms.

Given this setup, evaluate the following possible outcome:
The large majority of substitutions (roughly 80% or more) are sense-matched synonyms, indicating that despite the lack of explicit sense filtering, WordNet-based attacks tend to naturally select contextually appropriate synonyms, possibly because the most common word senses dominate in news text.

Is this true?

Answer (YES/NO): NO